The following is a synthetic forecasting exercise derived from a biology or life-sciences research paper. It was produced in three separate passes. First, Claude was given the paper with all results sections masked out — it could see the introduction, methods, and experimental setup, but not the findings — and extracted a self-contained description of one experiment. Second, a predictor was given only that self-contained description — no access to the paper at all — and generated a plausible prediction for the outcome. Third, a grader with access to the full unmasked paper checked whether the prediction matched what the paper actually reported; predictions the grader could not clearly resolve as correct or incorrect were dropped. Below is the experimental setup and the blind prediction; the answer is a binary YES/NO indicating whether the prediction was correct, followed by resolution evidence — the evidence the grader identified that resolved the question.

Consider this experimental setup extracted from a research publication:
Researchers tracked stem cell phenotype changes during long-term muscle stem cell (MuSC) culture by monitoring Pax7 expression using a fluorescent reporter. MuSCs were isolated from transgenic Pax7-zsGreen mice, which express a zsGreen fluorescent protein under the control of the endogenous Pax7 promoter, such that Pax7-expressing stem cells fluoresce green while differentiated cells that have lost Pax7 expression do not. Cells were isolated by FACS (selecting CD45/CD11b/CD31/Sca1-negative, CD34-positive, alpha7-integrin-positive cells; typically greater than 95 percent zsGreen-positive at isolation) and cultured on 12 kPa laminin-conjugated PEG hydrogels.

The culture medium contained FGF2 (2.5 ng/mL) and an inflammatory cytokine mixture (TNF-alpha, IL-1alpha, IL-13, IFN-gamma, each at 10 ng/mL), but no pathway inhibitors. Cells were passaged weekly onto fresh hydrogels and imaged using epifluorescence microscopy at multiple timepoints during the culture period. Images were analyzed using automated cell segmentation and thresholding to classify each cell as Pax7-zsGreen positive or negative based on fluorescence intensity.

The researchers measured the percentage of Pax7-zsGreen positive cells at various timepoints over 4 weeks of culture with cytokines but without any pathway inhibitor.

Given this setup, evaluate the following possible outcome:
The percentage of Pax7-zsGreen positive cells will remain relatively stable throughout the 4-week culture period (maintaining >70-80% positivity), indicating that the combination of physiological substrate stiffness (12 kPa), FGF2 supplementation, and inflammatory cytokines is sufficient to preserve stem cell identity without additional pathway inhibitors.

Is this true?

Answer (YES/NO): NO